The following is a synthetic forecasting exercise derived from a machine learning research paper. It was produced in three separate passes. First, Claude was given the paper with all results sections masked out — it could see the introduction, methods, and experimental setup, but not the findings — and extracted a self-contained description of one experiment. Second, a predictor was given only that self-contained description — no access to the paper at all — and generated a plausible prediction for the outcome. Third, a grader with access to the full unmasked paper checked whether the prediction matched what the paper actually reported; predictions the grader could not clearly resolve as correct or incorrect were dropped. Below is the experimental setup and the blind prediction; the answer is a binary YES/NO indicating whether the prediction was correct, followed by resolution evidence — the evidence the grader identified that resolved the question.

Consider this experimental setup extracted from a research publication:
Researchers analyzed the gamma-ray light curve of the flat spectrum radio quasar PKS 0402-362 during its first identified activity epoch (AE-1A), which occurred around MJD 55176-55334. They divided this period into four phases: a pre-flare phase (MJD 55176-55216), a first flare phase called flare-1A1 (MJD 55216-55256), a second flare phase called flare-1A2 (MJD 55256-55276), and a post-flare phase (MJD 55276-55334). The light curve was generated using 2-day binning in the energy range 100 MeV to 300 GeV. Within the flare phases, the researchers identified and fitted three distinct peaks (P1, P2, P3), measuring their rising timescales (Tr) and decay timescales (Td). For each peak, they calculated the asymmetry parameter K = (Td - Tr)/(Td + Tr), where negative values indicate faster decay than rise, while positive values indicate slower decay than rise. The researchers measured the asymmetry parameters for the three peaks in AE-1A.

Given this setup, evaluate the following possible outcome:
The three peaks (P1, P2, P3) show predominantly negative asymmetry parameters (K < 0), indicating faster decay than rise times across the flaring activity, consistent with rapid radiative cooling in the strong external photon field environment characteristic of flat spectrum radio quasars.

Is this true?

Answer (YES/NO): NO